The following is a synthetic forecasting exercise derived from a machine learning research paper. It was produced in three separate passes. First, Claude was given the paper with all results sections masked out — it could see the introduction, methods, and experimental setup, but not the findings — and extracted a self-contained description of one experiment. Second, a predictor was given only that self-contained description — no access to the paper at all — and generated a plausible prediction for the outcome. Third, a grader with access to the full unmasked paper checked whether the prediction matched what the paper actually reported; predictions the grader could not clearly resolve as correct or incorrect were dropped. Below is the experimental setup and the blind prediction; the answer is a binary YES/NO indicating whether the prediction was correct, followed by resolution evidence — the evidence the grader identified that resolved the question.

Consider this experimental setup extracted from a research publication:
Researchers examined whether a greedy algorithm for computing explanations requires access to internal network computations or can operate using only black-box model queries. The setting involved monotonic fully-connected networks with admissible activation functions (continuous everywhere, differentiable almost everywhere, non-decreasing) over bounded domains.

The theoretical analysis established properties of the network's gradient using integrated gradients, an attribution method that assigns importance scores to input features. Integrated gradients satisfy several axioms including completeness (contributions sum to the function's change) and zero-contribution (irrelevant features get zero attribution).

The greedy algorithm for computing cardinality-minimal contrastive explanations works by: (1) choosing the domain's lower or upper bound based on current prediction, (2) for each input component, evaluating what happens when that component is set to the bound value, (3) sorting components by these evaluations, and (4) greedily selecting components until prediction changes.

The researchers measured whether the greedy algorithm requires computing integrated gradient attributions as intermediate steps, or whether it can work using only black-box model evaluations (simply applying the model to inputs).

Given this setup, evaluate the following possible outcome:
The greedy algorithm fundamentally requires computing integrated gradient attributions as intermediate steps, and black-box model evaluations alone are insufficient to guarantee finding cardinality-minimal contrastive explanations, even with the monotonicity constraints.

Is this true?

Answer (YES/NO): NO